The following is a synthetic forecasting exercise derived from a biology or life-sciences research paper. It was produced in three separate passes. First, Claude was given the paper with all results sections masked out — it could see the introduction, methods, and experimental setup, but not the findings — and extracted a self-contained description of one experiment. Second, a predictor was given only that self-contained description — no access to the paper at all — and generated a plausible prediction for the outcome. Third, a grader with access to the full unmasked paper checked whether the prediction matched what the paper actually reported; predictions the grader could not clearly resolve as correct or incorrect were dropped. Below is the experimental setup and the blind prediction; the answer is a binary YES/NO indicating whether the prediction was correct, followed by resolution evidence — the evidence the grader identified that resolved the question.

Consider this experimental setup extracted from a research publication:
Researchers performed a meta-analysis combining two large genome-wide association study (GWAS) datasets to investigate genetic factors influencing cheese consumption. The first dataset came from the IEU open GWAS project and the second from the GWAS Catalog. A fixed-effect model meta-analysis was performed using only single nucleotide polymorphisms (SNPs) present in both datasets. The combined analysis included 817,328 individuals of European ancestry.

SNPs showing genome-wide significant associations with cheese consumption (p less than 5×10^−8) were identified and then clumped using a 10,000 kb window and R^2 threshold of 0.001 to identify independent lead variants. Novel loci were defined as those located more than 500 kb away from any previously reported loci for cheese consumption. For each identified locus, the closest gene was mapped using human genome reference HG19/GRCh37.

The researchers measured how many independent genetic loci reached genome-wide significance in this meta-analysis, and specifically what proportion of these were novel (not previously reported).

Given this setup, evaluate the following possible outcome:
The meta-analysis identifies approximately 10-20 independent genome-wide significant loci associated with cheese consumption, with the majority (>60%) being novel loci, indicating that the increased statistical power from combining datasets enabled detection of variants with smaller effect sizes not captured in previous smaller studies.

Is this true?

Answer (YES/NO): NO